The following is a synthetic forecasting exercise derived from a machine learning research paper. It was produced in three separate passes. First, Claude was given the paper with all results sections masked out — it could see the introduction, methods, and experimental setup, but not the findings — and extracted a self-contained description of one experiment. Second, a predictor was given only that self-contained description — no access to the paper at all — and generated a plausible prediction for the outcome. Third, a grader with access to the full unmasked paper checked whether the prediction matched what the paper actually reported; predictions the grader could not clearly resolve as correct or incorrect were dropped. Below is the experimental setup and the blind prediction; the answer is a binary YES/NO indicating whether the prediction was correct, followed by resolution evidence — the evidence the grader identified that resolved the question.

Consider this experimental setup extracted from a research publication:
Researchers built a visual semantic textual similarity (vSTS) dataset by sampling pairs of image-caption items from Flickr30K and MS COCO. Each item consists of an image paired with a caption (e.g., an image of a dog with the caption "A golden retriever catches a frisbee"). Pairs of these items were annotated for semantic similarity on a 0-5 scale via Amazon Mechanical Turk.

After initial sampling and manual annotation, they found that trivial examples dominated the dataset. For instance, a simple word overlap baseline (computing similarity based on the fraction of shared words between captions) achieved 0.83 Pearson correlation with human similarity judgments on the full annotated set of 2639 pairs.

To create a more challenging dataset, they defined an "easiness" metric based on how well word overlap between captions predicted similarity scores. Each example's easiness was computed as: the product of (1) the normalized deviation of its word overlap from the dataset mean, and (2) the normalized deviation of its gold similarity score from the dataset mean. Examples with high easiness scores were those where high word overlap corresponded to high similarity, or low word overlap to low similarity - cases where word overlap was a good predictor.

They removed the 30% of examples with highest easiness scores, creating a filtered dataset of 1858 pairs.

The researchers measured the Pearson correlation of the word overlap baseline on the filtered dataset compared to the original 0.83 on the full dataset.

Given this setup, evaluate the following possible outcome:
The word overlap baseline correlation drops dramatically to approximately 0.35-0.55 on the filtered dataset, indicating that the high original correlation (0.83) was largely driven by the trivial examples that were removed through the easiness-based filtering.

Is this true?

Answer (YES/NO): NO